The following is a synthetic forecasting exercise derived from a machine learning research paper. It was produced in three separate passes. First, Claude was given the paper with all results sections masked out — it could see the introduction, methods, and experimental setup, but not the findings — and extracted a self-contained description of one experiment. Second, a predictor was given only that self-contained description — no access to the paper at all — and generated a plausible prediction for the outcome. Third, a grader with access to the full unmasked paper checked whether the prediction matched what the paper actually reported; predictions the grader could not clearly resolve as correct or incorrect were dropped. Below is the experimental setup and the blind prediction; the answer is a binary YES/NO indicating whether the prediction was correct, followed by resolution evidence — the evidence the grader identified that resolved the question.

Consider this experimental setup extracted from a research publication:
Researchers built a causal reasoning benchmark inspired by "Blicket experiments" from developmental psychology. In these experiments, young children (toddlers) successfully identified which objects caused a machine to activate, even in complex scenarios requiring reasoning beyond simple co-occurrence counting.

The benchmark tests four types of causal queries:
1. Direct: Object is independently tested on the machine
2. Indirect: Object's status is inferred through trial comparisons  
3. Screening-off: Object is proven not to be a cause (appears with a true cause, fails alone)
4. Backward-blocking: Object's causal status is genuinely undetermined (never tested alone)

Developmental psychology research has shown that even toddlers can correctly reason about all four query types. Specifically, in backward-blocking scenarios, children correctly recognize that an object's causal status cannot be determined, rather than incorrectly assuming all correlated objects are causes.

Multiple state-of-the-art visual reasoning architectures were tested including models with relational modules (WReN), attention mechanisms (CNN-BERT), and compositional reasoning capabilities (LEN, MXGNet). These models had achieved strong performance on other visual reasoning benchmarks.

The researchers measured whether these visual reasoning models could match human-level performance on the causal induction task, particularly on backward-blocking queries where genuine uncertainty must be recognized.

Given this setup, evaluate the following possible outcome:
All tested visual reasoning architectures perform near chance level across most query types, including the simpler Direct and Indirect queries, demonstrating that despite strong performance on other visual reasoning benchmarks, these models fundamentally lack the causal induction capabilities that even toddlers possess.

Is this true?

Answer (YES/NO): NO